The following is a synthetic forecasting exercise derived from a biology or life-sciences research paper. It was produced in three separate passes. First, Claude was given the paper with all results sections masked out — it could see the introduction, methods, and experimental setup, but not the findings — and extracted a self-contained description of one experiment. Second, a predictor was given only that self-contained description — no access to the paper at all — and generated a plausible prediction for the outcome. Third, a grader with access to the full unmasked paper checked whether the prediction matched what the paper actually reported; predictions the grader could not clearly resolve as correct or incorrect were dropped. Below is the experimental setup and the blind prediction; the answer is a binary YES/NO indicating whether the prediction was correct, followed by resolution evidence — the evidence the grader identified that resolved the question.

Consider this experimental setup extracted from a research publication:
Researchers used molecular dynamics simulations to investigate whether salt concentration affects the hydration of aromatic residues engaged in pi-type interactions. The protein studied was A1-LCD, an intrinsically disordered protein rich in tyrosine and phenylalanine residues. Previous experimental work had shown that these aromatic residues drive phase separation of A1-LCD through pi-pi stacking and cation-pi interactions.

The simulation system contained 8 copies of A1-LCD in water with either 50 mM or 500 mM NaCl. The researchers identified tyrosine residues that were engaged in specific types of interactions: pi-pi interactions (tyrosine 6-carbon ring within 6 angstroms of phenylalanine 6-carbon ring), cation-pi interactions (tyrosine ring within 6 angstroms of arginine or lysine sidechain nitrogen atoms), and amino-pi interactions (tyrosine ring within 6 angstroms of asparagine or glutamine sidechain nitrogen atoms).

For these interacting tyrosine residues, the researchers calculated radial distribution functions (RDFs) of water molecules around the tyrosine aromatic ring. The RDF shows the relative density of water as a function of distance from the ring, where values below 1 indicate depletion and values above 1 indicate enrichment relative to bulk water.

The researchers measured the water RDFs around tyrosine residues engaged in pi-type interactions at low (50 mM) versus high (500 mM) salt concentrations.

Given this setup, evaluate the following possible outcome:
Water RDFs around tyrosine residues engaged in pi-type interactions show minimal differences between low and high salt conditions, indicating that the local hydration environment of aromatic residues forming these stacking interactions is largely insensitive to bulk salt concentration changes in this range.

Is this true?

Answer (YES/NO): NO